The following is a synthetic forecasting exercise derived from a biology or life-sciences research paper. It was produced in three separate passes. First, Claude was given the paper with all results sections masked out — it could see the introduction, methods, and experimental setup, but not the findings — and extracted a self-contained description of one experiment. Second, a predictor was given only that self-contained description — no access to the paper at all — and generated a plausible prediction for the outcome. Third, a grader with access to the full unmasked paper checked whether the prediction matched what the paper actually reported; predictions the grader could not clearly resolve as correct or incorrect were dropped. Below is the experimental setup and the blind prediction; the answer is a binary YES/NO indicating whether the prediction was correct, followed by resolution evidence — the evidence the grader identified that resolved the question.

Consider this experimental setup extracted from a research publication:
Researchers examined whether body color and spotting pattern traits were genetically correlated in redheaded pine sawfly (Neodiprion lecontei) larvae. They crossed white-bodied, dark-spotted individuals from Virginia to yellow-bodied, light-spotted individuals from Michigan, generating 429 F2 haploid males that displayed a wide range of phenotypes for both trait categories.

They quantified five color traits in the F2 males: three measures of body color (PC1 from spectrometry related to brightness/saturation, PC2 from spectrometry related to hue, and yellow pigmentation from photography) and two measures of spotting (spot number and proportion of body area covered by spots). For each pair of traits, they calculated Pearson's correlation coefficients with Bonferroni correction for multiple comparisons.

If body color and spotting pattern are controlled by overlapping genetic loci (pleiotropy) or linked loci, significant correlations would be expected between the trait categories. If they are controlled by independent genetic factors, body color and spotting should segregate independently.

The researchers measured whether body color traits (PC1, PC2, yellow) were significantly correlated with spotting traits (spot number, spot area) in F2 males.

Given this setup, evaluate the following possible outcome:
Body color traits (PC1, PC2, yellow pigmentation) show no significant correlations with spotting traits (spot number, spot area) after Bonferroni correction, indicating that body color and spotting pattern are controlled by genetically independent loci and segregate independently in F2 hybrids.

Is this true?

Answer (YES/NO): NO